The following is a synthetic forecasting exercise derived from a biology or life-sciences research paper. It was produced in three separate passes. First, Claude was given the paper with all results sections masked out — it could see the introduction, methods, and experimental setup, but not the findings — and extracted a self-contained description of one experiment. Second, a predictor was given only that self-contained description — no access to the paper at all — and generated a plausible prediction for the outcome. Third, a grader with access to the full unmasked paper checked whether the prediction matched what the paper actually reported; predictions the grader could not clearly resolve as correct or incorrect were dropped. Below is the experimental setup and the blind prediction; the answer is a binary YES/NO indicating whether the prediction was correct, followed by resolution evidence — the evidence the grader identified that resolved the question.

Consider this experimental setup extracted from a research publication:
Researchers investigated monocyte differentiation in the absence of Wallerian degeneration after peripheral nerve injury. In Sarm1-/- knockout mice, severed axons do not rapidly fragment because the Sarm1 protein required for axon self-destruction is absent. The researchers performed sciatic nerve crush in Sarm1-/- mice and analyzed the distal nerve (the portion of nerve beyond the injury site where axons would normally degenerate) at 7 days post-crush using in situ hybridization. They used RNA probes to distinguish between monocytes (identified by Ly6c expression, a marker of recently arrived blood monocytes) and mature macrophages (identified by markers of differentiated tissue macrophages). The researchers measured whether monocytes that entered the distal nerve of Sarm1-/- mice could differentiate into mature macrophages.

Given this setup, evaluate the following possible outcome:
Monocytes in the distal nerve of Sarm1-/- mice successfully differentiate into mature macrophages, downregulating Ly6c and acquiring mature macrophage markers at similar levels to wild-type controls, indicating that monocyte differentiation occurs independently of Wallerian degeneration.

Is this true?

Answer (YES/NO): NO